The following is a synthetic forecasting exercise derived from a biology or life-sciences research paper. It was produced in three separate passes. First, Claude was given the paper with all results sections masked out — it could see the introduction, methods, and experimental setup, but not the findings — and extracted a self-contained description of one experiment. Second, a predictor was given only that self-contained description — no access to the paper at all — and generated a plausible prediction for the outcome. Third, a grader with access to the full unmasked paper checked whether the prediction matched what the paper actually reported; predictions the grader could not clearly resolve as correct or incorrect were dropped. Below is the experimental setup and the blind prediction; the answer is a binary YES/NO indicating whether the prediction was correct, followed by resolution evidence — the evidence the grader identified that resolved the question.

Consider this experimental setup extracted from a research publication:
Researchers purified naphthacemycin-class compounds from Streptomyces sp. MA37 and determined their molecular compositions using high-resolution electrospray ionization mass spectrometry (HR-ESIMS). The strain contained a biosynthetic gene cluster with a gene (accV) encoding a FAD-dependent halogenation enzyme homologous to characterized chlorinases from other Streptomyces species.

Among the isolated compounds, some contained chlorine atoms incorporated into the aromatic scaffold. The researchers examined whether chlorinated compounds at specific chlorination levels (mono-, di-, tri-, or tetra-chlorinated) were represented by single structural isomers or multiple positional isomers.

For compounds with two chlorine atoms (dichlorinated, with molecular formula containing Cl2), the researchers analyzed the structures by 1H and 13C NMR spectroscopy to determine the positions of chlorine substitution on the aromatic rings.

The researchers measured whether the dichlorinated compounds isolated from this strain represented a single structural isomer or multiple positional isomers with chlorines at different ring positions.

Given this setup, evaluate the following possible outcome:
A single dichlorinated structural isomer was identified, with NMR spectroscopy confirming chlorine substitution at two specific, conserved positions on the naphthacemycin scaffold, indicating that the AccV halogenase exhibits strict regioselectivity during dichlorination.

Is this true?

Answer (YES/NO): NO